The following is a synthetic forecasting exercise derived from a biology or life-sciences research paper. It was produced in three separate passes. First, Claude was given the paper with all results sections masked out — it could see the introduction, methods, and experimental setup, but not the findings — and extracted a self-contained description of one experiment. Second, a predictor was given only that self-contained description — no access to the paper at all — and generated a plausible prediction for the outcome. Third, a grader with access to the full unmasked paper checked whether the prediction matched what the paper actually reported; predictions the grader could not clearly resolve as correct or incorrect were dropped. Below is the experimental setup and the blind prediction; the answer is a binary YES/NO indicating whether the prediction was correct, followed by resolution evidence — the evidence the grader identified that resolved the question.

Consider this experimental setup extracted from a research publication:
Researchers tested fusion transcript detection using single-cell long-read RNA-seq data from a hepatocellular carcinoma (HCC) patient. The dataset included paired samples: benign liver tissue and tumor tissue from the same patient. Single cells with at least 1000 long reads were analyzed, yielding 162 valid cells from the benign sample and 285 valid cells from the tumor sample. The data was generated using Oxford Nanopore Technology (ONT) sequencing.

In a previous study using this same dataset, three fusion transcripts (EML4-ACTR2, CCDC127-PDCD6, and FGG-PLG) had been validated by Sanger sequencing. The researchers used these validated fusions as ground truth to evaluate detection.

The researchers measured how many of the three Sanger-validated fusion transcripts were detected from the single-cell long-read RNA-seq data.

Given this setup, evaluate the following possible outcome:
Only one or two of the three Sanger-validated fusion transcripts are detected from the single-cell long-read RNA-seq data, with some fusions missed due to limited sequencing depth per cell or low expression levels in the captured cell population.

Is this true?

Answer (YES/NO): NO